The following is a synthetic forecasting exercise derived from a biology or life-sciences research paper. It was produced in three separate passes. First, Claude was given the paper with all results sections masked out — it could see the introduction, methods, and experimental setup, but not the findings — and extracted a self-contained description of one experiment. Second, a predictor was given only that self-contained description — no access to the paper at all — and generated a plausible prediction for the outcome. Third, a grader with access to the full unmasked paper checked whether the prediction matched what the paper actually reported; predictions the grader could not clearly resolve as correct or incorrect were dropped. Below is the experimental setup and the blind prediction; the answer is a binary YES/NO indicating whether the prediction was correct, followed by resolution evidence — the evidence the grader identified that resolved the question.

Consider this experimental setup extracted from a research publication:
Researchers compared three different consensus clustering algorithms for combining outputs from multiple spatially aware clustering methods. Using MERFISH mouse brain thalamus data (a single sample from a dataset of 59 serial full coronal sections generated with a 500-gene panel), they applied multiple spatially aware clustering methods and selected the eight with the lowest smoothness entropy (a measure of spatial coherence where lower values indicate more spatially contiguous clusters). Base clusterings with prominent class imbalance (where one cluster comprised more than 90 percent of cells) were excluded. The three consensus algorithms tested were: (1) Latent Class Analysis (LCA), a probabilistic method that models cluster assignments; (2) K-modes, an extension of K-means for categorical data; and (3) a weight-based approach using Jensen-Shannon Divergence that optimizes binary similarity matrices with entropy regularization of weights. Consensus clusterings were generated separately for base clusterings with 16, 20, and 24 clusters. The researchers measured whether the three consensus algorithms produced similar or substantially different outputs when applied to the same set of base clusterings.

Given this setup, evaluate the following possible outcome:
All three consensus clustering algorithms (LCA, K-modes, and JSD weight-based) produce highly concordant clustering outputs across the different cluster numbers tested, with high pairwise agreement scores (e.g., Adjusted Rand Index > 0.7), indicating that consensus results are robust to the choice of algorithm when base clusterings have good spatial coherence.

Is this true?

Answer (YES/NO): NO